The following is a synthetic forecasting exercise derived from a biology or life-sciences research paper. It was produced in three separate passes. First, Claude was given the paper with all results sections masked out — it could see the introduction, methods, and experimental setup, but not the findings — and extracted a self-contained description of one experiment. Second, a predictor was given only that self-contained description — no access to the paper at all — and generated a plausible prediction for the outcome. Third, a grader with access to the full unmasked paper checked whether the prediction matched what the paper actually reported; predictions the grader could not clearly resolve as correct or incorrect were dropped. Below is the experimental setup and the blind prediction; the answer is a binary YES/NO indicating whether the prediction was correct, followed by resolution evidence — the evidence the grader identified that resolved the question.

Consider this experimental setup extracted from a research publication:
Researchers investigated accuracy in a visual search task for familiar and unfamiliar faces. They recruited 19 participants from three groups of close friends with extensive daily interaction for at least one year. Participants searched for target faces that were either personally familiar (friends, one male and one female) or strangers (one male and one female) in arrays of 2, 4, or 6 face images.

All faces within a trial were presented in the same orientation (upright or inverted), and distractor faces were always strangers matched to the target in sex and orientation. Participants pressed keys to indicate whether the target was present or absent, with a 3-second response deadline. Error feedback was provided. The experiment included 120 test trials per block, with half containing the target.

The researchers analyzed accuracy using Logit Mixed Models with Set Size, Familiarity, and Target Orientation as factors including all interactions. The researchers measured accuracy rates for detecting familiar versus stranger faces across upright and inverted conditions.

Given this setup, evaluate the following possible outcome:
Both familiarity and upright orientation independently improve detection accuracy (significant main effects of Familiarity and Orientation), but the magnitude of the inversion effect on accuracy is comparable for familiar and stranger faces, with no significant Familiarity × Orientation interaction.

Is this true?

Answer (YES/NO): NO